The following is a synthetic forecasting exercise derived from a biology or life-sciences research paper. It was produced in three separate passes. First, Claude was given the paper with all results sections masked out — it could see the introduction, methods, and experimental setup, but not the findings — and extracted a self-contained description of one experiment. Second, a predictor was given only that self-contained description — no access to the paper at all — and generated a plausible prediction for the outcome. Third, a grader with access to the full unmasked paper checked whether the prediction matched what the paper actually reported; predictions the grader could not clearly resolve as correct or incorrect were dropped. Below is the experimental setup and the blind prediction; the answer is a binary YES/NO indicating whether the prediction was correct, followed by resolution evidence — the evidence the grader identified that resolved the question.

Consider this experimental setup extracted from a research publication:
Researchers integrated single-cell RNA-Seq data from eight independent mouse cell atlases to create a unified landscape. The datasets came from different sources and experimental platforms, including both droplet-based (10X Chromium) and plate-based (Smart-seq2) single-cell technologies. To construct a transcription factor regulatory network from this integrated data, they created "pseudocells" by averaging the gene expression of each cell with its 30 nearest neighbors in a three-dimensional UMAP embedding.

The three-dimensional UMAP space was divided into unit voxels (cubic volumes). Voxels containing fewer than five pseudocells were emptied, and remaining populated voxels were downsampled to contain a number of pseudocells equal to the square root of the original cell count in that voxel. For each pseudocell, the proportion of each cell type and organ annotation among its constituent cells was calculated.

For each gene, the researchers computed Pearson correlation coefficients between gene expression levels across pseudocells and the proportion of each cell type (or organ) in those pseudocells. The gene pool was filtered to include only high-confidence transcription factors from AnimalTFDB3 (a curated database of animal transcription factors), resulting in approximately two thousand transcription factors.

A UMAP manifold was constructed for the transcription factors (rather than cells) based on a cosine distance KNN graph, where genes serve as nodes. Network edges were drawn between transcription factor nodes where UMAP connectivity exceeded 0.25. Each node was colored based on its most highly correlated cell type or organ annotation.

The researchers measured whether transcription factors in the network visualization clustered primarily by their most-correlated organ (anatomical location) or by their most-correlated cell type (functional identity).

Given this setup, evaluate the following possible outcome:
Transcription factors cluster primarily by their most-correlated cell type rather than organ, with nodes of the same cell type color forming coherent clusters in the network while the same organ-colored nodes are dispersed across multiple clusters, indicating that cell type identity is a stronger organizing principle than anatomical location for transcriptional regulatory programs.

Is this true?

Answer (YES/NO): NO